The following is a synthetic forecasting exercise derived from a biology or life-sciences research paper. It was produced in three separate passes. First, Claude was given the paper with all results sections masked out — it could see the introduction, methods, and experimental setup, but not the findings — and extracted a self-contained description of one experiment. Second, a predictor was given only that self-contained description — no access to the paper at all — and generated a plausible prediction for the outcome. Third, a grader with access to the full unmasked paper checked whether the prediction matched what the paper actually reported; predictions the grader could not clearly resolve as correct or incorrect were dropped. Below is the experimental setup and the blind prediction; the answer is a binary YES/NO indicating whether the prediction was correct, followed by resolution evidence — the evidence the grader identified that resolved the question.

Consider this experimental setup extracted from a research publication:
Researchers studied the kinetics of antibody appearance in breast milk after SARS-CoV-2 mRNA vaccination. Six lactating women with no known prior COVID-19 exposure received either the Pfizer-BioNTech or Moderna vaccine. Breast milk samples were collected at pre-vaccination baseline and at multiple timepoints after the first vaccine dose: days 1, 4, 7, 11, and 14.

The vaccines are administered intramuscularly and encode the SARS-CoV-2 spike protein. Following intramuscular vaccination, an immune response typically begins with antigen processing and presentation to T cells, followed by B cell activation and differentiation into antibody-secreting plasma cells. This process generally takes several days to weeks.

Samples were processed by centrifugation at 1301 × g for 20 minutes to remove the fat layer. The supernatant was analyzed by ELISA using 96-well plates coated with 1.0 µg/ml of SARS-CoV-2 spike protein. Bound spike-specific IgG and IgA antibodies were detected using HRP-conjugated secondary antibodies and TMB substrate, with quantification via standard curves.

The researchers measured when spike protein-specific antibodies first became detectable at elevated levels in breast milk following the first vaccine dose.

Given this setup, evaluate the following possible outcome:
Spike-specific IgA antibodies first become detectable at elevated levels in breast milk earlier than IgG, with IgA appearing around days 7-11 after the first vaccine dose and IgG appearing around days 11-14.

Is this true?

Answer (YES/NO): NO